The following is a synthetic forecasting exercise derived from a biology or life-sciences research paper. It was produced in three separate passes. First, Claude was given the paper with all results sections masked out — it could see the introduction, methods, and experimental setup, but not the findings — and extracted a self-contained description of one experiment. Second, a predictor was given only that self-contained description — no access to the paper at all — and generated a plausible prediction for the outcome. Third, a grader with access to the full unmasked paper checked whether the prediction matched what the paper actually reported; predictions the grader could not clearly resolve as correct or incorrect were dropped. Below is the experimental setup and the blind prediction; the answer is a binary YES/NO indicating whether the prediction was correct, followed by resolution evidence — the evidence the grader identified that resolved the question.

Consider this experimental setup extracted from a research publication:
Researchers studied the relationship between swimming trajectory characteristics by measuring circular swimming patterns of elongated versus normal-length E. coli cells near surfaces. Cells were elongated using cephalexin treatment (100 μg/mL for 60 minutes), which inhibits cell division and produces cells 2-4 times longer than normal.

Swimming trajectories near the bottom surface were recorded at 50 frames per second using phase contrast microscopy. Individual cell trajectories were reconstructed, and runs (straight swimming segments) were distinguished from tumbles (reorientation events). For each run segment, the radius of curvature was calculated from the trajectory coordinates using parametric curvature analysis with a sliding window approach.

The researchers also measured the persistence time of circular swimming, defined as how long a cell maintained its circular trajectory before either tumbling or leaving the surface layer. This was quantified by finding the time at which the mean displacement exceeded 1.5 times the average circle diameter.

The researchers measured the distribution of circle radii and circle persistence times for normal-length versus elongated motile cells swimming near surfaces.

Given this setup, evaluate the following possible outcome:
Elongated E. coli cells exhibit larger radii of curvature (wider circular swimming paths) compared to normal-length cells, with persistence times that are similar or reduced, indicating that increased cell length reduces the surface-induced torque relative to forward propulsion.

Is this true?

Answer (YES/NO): NO